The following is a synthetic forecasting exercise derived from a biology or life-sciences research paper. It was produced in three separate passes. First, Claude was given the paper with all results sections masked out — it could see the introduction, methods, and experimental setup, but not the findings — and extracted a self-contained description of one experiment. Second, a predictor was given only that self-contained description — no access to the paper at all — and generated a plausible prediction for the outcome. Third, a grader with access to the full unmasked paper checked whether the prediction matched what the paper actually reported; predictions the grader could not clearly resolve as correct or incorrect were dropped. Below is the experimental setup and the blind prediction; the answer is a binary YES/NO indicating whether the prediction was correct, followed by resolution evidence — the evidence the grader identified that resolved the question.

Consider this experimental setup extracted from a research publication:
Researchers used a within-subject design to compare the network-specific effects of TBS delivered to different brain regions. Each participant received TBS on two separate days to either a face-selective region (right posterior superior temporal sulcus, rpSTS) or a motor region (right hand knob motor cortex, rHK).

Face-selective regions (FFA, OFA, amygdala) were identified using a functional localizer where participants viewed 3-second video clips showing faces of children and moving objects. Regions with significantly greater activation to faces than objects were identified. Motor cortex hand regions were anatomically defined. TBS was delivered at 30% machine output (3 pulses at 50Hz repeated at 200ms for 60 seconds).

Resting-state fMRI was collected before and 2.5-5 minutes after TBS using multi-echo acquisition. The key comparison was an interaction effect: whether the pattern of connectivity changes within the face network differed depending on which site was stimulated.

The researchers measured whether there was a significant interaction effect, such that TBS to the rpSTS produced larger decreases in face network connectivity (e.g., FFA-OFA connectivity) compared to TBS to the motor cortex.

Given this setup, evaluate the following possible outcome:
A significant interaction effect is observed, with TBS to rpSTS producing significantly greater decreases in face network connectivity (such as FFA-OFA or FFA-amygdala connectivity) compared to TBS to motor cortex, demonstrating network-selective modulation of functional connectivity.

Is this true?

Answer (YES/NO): NO